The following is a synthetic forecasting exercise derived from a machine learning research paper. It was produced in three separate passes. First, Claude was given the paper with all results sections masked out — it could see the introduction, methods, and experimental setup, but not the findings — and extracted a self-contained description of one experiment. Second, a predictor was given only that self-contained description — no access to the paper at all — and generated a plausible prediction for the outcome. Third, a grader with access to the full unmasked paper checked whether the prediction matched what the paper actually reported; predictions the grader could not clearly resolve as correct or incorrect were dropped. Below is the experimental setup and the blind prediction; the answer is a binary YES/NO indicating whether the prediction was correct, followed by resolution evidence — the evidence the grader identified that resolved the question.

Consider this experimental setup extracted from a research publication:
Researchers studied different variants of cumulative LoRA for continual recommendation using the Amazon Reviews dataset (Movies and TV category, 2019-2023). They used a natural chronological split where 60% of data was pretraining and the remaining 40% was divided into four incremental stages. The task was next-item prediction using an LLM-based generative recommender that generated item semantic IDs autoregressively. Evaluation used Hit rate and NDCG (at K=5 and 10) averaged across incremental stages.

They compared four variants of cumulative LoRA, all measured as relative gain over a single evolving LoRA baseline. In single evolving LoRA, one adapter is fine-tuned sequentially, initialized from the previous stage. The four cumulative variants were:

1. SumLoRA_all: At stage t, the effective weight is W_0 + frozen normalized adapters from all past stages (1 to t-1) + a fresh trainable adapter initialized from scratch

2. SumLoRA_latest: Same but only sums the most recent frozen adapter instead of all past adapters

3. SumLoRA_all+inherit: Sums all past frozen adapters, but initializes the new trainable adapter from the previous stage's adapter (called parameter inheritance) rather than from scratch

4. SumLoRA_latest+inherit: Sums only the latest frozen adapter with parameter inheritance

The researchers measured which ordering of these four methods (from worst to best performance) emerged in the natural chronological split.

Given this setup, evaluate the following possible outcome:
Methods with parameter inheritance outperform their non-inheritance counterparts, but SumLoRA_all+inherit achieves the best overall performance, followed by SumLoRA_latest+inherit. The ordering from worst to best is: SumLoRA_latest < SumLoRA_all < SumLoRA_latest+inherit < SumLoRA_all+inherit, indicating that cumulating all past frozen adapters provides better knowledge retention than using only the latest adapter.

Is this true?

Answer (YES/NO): NO